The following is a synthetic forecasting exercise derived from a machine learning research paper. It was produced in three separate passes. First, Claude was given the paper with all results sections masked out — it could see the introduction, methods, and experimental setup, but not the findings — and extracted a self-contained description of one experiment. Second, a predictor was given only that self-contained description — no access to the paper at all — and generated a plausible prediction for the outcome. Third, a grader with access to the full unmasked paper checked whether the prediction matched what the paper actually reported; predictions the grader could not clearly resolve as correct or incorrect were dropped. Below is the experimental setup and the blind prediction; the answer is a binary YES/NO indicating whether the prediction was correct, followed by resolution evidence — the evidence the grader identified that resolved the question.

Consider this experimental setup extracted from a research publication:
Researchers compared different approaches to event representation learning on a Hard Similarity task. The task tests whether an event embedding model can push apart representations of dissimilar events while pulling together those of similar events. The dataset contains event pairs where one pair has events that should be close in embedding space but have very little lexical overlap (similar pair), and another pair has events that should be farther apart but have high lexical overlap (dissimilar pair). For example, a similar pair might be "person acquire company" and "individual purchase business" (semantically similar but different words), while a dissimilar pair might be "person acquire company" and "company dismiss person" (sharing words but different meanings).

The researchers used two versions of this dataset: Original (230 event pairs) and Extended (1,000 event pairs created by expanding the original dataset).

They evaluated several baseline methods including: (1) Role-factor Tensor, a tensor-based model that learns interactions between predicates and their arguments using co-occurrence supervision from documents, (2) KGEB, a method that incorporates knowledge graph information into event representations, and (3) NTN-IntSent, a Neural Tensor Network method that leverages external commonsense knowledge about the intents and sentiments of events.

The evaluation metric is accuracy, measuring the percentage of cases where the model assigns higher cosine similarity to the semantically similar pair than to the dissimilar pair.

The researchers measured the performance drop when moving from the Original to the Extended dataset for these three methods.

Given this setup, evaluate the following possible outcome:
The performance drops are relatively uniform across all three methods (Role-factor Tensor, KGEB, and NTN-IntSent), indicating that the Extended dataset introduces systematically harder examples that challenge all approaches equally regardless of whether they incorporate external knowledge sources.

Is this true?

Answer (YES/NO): NO